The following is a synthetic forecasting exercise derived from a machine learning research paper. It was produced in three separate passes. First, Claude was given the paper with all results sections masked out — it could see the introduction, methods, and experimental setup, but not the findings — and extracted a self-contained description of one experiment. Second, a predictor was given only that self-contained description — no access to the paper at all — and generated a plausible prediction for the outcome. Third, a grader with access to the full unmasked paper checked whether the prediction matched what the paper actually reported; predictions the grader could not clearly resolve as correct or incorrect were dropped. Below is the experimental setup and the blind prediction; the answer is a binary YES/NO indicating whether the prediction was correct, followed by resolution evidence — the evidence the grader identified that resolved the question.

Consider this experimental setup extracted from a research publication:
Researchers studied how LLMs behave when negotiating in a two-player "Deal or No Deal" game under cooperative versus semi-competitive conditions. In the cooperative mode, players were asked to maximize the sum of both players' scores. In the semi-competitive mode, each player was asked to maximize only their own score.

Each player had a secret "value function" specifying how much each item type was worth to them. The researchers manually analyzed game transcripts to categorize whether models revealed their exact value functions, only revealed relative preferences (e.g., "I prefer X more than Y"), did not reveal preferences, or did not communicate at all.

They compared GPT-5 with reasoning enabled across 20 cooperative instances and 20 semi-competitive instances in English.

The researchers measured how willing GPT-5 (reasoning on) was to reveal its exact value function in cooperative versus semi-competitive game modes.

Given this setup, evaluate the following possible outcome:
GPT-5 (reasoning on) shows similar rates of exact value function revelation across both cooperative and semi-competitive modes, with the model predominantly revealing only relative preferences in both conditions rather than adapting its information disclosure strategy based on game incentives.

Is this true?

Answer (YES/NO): NO